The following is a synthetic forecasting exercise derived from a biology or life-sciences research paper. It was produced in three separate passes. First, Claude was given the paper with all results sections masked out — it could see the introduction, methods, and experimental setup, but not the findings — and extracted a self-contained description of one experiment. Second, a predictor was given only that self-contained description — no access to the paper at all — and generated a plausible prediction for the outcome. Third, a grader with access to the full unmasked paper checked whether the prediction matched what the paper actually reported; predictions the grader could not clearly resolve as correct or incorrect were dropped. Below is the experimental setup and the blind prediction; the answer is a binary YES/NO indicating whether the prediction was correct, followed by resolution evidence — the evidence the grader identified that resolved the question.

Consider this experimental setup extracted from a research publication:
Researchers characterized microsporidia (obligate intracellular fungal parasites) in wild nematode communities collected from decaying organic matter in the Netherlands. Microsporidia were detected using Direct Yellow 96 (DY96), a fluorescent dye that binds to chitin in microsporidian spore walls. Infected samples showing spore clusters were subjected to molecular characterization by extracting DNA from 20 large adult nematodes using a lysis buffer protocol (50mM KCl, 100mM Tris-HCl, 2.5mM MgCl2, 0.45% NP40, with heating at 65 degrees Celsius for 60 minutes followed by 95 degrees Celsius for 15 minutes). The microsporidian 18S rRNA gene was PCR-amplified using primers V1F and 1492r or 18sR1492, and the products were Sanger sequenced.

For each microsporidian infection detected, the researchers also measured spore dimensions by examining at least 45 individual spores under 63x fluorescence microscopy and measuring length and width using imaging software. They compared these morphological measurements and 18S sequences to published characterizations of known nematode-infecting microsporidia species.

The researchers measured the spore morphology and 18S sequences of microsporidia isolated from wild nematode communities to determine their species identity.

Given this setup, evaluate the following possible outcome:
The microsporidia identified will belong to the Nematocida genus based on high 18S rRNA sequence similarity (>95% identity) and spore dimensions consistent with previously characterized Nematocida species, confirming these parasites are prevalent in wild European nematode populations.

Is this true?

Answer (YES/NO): NO